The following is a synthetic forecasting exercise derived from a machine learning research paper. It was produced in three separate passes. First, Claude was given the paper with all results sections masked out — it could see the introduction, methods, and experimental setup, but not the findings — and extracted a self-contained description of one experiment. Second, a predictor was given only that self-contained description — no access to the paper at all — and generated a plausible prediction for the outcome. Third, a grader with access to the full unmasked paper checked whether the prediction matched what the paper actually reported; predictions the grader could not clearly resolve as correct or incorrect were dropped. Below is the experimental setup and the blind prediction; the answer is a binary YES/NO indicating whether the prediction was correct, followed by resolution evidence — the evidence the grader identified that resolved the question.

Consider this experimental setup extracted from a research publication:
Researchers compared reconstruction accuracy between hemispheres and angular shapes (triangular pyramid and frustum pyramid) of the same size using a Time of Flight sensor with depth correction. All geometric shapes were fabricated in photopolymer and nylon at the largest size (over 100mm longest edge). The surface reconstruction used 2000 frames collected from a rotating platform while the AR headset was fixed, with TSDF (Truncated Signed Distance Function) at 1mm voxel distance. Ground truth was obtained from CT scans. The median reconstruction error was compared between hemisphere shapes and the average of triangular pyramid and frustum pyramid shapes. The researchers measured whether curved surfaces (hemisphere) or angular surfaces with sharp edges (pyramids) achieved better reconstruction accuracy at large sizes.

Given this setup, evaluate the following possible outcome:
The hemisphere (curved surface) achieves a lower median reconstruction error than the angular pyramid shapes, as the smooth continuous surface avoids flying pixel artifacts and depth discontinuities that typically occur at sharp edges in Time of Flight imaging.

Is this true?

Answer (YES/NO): YES